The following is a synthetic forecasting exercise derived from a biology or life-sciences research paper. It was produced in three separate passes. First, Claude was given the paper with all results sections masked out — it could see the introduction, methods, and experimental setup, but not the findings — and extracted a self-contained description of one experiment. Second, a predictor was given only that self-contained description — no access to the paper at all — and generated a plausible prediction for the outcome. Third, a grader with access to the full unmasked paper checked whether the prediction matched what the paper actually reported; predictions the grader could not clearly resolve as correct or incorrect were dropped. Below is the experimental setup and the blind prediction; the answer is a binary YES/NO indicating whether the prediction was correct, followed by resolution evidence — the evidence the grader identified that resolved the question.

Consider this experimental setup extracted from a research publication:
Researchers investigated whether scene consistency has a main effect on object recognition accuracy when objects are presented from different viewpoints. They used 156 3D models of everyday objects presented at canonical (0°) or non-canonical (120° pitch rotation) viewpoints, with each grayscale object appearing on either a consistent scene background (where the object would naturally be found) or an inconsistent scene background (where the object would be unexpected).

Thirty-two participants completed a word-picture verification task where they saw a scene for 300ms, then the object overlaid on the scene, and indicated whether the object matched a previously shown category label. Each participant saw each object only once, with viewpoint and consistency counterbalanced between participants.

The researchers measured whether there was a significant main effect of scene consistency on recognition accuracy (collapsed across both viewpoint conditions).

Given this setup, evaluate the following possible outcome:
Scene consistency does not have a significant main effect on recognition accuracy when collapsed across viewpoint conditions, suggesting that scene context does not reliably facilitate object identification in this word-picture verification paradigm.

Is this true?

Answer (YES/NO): YES